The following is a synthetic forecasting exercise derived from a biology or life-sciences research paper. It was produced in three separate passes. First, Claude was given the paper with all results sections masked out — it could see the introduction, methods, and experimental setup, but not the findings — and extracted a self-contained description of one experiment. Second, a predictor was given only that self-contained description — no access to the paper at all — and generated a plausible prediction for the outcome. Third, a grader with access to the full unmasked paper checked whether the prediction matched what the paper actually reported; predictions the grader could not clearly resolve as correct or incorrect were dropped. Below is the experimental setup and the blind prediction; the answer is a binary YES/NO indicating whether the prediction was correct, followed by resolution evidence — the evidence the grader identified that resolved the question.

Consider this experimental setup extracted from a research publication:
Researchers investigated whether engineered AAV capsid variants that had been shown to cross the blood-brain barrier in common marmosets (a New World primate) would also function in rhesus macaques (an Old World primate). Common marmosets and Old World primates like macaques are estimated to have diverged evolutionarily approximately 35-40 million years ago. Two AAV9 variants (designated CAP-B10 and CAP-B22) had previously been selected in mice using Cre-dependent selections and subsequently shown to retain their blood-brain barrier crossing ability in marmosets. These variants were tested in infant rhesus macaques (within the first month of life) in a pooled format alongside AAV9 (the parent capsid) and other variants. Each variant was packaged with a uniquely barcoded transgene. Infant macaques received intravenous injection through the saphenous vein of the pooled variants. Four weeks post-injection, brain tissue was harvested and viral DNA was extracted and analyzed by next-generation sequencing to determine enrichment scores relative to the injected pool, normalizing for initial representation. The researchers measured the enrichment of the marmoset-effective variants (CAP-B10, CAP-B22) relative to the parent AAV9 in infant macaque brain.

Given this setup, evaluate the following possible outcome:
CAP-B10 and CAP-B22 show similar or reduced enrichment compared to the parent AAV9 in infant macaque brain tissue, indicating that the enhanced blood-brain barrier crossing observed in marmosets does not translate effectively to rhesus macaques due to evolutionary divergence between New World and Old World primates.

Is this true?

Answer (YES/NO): YES